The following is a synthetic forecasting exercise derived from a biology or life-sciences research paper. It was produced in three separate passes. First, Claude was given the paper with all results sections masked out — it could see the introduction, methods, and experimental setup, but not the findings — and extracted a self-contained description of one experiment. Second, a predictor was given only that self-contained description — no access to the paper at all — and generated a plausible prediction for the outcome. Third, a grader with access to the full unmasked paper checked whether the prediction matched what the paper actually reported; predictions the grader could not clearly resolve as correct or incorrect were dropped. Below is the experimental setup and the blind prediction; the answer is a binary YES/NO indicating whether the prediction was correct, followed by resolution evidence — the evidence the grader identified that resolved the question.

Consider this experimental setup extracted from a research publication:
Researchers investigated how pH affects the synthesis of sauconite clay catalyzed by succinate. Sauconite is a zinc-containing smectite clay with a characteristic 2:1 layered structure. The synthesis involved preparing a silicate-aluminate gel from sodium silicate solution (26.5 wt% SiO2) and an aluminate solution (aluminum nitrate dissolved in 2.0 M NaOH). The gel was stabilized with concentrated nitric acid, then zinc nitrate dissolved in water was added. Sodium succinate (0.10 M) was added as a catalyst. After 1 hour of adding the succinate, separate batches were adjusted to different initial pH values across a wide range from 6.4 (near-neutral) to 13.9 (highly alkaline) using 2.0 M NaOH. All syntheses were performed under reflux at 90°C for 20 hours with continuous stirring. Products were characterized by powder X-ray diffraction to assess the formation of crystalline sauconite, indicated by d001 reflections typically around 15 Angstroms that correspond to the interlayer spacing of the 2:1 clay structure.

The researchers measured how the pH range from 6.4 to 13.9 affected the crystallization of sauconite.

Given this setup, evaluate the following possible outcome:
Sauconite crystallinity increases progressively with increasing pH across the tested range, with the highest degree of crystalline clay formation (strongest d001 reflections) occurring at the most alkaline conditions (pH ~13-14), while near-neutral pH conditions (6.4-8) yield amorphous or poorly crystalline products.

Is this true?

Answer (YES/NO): NO